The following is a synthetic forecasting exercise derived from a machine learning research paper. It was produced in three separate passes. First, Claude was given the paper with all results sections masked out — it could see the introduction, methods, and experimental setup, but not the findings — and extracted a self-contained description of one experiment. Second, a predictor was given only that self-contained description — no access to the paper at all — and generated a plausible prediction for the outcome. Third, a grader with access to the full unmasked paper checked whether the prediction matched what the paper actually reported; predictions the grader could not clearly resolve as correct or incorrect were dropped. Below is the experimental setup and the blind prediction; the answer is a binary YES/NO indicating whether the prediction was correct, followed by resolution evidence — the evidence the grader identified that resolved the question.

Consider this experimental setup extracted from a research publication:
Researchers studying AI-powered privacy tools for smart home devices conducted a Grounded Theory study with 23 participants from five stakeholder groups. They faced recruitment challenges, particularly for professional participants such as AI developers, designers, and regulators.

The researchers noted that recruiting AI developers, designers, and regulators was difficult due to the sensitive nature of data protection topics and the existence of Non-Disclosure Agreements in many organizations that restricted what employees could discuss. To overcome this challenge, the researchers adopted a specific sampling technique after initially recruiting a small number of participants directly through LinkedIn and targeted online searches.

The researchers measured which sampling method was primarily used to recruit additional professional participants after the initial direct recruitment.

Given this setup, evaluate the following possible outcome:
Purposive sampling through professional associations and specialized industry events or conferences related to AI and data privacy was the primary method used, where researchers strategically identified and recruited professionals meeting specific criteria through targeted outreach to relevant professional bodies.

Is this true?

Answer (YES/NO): NO